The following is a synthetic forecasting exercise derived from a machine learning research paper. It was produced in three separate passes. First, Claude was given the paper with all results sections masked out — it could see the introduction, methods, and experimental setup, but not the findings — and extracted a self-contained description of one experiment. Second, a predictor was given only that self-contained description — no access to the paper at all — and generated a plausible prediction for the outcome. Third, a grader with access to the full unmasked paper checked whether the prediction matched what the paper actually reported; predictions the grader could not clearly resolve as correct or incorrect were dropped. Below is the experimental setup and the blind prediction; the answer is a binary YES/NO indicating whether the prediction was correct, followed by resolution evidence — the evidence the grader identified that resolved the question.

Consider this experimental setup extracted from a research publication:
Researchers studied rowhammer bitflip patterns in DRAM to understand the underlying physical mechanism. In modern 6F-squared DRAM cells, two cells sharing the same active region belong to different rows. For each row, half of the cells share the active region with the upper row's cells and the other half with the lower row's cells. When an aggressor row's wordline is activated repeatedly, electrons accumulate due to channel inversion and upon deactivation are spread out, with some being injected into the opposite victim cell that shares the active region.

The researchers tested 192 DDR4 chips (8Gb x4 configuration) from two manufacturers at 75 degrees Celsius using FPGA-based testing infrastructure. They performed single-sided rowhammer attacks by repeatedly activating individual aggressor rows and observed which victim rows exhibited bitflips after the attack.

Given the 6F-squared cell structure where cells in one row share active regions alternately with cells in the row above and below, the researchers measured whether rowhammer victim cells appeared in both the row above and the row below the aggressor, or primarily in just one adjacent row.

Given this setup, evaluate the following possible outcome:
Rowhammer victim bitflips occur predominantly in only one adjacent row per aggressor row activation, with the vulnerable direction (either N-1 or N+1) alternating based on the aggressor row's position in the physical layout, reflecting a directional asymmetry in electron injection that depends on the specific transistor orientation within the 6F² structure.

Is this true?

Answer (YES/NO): NO